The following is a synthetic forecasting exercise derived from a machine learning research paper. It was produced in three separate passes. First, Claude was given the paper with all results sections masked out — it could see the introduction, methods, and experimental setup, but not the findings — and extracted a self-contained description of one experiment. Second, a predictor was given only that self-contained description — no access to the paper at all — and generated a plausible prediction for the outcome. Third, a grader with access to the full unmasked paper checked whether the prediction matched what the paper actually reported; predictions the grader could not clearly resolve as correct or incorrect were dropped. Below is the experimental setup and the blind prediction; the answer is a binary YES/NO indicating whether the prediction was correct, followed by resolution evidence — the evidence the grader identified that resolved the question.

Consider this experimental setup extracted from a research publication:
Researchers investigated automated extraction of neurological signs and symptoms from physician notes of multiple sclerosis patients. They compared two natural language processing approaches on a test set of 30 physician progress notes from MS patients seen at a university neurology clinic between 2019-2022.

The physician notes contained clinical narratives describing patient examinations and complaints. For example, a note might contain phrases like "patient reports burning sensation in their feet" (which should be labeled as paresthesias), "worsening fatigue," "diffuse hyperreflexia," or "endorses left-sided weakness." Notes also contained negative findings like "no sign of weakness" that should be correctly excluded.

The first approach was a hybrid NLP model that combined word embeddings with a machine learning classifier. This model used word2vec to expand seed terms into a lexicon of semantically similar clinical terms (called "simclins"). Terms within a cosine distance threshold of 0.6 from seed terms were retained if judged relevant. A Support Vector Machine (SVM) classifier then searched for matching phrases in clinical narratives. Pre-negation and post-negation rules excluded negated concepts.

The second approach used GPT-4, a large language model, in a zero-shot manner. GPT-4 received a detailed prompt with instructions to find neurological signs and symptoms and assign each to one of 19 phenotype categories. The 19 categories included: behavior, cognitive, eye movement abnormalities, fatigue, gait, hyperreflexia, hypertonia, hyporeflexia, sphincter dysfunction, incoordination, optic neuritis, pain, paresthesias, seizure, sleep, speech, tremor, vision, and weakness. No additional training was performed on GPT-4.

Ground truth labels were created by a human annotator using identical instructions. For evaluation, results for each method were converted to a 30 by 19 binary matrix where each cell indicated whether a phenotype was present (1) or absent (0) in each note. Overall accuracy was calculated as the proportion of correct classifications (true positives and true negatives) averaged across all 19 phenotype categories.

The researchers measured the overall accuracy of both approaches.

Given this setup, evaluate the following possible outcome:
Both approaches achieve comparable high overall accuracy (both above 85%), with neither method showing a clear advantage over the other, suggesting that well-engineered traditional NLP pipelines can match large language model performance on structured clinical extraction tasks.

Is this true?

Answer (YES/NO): NO